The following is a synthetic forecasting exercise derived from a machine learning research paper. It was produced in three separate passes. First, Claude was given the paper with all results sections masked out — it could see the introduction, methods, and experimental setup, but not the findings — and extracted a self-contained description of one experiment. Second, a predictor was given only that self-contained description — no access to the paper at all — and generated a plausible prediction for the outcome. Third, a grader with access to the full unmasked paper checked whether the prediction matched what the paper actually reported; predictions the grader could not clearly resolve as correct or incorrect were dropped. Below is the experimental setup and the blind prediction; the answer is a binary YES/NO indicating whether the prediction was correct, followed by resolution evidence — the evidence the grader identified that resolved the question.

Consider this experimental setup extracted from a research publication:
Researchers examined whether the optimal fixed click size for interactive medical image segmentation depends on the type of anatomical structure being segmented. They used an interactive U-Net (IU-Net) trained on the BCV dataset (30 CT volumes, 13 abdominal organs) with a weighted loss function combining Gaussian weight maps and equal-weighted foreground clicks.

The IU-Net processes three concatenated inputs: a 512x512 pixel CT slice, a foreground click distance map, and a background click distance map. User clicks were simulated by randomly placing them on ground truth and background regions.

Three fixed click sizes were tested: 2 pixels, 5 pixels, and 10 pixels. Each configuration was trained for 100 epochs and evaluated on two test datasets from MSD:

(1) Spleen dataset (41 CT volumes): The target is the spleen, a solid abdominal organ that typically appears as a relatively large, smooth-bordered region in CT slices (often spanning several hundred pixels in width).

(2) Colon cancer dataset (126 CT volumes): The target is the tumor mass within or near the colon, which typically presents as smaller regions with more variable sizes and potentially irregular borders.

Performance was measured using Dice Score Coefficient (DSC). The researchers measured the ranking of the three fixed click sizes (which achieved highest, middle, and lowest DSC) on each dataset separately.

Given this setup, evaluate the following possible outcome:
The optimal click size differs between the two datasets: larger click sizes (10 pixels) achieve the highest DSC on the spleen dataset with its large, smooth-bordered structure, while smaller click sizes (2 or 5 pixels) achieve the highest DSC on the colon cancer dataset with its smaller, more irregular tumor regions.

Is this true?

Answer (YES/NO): NO